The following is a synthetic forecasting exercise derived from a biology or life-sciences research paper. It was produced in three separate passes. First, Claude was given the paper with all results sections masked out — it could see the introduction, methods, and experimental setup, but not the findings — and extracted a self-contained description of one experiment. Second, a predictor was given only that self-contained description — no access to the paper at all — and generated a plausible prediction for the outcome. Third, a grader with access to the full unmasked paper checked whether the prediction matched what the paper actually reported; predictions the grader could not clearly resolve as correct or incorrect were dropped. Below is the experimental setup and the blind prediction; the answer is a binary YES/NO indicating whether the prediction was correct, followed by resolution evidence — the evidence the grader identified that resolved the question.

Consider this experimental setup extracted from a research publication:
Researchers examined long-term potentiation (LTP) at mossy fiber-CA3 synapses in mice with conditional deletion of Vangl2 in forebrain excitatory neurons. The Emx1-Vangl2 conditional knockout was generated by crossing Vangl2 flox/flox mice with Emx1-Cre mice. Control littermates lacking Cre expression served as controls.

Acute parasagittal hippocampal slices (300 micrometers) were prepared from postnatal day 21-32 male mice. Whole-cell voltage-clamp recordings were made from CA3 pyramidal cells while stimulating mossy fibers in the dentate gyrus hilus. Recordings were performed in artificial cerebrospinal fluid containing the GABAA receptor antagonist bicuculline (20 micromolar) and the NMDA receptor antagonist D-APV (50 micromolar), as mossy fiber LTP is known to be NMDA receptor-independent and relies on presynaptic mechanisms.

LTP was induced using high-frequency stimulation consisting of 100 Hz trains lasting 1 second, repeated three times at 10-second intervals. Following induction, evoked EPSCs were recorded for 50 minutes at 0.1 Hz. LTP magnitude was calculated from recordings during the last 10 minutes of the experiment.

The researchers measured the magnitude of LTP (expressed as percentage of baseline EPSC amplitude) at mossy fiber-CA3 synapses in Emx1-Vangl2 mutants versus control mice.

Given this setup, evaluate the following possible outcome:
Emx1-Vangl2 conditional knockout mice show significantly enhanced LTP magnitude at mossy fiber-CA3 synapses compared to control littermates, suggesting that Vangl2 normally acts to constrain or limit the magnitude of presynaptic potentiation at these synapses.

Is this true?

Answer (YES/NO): NO